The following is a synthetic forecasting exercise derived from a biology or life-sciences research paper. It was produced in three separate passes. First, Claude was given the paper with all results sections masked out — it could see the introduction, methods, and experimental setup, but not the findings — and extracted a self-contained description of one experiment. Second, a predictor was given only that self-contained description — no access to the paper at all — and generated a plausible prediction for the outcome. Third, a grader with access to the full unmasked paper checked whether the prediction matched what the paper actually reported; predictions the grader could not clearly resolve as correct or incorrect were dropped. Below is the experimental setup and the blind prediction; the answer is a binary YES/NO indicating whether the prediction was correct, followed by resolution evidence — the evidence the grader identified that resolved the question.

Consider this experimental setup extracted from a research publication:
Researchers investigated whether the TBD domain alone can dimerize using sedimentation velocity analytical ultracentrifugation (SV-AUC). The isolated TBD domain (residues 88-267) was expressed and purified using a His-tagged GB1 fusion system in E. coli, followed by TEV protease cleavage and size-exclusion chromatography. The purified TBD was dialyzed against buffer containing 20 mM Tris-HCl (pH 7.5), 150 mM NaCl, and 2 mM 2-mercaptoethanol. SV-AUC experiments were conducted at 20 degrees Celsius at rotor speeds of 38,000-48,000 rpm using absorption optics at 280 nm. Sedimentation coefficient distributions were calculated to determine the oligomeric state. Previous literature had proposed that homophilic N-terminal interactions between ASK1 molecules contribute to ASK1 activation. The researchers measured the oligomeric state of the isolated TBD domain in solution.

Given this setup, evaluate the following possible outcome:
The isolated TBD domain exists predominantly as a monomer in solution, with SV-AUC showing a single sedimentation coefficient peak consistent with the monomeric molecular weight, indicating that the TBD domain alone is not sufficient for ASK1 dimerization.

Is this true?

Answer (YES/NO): YES